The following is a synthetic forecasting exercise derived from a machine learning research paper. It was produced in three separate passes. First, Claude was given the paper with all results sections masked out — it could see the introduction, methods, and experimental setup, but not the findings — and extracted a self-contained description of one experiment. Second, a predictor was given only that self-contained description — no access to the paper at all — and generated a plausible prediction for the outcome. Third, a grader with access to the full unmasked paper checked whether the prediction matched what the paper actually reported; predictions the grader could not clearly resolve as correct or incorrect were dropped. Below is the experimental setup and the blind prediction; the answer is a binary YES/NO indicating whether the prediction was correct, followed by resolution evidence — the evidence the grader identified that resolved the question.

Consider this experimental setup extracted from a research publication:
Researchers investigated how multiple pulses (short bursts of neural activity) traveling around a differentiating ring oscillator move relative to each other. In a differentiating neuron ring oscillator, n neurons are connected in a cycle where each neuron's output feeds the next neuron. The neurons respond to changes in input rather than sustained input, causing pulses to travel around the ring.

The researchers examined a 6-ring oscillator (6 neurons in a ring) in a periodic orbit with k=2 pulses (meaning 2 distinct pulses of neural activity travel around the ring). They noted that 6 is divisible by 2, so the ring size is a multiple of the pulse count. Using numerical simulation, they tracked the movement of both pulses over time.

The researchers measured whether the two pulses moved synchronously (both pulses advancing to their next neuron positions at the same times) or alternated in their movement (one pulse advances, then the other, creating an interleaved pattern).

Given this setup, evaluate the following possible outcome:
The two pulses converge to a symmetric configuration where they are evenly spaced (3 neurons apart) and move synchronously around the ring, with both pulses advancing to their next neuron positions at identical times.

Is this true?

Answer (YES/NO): YES